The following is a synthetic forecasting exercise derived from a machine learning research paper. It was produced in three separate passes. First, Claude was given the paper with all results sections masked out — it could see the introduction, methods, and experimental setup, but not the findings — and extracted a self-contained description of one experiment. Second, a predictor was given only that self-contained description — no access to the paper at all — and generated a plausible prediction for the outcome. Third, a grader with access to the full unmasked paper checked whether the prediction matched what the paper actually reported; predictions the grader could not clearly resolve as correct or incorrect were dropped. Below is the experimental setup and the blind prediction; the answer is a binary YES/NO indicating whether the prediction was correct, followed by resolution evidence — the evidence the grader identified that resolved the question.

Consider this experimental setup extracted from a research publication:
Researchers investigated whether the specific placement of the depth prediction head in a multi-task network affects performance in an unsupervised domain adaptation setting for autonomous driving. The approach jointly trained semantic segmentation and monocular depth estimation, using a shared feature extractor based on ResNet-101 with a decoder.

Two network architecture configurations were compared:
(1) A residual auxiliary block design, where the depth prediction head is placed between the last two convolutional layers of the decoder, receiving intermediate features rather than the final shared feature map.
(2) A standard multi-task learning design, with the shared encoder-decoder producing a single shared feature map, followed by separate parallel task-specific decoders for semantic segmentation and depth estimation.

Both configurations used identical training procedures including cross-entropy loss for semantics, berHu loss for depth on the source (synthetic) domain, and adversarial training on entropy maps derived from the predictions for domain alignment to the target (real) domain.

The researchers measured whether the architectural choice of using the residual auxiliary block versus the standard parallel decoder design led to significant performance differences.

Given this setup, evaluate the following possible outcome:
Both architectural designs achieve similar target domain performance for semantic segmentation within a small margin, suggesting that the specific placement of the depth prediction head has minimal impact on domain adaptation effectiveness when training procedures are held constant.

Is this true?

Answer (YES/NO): YES